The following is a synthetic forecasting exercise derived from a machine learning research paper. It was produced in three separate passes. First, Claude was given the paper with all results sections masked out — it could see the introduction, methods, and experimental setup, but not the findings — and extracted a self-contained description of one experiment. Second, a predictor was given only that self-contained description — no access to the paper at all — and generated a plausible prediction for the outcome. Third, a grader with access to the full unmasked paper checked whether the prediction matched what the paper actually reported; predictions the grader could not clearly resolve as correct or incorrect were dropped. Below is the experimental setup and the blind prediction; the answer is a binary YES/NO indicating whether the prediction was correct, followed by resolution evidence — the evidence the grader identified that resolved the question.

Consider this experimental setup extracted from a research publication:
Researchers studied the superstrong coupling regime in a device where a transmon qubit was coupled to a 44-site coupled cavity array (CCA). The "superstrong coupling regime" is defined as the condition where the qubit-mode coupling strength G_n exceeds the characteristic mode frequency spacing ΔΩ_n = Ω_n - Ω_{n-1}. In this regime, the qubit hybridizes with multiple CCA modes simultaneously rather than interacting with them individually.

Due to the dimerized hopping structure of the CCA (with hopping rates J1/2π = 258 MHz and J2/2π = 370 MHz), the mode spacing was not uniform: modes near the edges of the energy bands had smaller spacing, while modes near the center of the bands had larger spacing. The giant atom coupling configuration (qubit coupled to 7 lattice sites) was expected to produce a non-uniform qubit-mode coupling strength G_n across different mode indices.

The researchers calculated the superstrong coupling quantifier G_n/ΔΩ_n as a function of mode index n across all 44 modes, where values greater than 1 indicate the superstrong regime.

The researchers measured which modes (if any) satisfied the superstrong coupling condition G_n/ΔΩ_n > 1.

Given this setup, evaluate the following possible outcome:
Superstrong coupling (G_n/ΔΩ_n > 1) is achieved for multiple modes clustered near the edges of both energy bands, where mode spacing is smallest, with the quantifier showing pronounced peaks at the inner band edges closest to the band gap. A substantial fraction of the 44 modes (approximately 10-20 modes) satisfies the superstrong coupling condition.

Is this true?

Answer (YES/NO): NO